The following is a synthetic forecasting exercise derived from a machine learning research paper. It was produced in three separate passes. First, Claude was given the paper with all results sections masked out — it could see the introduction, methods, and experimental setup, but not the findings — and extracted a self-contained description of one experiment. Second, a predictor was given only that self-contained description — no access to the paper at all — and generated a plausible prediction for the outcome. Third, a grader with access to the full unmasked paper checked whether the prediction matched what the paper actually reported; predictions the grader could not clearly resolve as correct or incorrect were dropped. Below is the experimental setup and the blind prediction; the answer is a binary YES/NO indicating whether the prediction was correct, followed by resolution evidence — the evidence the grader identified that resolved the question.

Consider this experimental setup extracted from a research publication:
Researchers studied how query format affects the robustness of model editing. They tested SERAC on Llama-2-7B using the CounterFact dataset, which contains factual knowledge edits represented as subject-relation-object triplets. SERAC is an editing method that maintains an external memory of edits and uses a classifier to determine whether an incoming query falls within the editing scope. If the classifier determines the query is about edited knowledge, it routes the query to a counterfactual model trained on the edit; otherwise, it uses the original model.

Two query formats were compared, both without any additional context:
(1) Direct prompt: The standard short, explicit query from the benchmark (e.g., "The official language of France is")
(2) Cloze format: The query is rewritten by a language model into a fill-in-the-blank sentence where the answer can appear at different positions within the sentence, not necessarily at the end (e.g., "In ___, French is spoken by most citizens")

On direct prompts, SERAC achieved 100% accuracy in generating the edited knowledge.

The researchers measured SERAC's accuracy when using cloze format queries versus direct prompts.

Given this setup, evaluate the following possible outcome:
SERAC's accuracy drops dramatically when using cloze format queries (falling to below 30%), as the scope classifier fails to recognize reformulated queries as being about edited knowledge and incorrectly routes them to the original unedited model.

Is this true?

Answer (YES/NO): YES